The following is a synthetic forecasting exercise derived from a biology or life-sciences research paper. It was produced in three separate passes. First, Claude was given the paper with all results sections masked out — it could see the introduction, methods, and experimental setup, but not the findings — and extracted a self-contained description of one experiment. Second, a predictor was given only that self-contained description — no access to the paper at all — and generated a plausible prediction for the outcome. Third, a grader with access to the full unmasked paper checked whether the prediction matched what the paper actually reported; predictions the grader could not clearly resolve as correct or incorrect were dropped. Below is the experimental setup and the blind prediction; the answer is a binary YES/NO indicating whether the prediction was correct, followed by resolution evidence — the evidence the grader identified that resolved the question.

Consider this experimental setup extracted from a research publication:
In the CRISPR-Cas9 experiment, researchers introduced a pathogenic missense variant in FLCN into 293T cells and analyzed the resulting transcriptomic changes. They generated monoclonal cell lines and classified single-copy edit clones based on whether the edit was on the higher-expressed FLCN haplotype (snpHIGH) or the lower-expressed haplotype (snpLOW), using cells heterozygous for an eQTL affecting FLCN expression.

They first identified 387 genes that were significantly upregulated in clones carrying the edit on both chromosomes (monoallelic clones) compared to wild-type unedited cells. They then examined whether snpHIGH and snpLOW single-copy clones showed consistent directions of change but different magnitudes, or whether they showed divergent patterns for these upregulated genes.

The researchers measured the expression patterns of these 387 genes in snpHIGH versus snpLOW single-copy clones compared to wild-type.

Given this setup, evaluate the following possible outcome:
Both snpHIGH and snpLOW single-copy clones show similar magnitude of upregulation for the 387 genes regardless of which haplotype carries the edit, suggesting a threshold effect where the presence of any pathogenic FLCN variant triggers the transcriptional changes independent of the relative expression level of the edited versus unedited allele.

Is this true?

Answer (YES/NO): NO